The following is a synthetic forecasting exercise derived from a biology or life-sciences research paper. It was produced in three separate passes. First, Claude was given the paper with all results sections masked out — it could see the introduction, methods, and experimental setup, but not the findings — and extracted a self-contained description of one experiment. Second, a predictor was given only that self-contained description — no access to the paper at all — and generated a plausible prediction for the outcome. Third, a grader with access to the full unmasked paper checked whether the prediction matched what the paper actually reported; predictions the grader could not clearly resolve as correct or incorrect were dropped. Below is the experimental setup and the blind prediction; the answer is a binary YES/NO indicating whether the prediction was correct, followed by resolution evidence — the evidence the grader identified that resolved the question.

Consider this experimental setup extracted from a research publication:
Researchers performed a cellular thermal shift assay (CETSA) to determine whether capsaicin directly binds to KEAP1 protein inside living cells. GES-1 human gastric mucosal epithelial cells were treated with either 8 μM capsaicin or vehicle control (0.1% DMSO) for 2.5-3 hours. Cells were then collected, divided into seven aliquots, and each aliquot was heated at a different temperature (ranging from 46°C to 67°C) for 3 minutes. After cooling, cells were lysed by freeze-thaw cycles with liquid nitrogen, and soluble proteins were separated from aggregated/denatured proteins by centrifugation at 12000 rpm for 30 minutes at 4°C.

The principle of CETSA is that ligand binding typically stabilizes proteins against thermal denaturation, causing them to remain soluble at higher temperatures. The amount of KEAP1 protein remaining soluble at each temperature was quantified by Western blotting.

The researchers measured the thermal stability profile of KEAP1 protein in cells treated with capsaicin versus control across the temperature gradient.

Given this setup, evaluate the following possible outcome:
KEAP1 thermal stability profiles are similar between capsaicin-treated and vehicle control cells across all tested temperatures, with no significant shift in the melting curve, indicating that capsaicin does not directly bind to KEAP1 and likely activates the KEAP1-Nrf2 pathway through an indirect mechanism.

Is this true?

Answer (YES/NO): NO